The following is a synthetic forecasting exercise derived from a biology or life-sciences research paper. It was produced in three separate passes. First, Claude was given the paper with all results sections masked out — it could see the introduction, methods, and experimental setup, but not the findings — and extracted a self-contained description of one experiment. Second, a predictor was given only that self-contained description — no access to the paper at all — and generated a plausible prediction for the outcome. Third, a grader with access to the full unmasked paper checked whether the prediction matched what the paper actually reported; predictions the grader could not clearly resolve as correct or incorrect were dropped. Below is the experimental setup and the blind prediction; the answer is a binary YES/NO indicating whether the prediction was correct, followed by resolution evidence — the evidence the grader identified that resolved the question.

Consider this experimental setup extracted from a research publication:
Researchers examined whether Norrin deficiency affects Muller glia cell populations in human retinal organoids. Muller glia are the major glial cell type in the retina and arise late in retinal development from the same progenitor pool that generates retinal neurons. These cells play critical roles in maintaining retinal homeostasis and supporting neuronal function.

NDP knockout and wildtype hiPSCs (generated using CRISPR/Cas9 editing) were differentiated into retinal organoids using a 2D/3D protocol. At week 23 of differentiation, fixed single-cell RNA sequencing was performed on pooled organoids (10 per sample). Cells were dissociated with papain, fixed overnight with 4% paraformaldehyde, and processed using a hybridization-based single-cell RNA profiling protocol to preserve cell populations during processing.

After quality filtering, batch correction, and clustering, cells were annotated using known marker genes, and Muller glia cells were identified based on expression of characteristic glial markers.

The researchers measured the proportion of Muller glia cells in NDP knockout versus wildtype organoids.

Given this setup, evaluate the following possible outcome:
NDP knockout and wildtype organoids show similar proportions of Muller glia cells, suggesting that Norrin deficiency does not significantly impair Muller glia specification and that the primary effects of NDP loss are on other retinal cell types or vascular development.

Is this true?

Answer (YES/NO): NO